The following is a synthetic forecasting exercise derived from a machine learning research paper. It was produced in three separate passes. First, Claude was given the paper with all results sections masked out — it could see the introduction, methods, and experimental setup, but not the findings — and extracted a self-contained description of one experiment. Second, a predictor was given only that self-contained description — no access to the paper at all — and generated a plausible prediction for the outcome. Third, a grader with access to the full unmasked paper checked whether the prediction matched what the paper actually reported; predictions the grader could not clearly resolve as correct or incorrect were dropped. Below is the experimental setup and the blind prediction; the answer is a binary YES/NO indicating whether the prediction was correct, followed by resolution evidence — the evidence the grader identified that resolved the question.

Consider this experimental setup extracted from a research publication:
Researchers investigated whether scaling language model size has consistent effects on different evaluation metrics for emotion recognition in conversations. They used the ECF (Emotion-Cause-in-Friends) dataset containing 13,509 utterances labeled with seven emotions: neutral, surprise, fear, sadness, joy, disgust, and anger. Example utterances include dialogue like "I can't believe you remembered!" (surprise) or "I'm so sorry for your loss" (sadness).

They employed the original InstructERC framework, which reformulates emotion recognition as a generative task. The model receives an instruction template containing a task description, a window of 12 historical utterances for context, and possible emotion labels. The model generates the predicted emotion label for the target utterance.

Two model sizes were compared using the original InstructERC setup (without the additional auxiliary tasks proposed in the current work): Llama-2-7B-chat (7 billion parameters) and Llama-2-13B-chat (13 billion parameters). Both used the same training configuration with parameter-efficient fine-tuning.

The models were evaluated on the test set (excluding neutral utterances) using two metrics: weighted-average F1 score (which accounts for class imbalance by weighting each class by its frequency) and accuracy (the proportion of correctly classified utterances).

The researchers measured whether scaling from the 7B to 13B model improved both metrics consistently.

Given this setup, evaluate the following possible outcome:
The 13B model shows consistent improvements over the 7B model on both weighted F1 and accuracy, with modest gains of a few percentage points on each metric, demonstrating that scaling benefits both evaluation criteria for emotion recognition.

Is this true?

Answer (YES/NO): NO